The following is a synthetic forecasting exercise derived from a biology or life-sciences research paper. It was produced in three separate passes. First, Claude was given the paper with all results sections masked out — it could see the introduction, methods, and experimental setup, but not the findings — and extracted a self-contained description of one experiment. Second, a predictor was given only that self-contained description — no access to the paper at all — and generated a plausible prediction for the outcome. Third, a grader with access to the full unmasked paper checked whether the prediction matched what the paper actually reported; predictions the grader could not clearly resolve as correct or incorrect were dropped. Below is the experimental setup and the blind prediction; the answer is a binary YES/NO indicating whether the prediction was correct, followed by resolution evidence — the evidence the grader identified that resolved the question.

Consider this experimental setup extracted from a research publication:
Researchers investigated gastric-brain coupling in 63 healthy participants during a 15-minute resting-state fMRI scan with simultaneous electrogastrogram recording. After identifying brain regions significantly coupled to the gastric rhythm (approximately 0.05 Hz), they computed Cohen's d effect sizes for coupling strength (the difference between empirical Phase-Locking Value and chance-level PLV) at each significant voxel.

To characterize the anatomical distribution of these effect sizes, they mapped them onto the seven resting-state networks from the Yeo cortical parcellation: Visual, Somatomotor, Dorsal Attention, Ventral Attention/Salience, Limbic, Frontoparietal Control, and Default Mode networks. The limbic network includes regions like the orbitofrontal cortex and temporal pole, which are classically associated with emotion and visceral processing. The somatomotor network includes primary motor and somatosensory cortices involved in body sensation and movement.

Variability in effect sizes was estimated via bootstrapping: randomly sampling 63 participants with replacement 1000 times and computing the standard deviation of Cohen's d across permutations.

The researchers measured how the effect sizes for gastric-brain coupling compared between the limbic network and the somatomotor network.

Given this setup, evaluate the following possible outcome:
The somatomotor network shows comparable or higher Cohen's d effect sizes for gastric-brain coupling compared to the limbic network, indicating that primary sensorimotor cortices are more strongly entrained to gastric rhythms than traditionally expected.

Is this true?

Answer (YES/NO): YES